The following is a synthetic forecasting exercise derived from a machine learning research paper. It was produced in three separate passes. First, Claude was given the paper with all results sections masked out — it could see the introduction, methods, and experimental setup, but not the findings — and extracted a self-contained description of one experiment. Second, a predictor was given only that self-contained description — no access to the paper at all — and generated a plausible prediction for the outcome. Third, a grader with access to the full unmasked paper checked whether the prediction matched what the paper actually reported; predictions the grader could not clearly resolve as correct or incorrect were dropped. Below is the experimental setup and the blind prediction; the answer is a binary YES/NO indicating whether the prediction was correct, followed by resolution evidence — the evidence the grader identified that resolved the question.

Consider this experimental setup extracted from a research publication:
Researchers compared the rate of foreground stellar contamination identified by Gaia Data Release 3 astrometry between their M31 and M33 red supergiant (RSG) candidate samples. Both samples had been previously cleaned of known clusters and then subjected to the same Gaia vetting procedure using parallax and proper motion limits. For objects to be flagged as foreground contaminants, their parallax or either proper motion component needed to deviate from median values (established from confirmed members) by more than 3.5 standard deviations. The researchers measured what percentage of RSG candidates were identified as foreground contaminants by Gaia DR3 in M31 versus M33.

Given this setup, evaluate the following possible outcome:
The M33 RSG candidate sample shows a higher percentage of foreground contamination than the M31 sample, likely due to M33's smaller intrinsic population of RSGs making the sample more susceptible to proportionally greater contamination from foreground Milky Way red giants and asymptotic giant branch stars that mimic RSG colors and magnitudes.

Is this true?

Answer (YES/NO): YES